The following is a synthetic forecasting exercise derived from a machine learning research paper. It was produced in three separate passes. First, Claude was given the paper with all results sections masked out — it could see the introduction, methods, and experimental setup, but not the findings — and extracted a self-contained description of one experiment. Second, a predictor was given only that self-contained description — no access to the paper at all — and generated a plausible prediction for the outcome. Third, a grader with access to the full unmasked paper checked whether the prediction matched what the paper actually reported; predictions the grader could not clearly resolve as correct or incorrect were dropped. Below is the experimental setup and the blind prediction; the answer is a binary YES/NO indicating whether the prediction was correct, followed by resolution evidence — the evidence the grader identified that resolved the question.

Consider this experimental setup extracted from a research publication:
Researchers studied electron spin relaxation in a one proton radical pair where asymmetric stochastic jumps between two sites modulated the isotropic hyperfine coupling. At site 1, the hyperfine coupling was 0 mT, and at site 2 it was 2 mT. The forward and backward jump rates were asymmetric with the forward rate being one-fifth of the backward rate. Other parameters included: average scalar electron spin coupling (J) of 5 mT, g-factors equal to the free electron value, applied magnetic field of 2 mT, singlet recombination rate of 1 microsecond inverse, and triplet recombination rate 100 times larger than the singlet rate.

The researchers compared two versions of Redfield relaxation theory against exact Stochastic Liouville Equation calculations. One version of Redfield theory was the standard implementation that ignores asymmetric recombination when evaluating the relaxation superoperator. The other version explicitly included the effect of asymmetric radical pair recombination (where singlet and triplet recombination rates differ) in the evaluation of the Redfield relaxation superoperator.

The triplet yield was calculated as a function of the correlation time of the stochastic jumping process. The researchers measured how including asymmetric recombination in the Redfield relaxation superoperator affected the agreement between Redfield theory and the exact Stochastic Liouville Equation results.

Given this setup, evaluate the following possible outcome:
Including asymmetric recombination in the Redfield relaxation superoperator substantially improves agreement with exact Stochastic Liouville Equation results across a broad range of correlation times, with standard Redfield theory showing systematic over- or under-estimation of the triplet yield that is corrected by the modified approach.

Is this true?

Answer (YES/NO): NO